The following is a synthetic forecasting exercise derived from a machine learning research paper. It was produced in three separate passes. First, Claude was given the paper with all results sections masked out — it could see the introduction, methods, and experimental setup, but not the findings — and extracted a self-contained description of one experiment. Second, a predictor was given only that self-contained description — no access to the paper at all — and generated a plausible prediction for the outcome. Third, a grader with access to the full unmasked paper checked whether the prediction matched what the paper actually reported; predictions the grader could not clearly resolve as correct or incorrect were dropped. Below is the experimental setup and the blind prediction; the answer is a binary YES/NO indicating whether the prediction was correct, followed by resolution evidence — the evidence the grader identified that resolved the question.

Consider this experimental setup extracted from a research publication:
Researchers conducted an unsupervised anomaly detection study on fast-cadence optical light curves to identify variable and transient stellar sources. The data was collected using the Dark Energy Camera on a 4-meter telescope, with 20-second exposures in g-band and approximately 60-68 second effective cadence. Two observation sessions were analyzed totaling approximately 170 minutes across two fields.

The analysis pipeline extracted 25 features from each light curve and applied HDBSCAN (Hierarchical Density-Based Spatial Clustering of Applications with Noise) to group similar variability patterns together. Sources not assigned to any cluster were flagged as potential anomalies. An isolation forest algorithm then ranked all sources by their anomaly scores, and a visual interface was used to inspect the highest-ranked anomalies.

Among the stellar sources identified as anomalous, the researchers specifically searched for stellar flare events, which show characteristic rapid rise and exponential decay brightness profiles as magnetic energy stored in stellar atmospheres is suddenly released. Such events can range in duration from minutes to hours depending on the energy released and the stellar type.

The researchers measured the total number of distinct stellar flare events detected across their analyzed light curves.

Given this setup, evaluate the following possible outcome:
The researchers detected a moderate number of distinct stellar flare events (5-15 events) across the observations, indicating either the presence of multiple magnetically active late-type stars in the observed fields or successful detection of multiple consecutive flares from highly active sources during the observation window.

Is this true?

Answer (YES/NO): NO